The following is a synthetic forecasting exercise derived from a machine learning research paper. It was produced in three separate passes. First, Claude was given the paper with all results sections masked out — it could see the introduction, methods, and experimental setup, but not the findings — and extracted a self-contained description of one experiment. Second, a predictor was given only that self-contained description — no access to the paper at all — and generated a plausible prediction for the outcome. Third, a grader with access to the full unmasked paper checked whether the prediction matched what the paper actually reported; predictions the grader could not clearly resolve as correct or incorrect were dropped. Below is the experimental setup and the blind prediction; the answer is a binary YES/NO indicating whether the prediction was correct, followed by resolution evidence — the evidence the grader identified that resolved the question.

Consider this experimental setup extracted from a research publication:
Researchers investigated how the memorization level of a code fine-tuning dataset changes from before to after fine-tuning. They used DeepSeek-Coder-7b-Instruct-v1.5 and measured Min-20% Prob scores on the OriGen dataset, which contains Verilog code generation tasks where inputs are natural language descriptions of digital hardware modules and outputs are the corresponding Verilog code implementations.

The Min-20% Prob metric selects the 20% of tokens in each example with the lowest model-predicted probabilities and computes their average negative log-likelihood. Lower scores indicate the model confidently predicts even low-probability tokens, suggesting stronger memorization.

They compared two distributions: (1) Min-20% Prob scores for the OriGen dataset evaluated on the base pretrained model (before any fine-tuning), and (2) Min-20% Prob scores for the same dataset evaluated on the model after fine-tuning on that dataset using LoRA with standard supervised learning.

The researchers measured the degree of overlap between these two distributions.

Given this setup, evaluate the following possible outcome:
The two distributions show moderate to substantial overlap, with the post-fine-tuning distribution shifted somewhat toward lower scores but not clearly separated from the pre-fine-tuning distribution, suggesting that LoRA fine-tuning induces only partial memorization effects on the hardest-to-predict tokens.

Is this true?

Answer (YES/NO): YES